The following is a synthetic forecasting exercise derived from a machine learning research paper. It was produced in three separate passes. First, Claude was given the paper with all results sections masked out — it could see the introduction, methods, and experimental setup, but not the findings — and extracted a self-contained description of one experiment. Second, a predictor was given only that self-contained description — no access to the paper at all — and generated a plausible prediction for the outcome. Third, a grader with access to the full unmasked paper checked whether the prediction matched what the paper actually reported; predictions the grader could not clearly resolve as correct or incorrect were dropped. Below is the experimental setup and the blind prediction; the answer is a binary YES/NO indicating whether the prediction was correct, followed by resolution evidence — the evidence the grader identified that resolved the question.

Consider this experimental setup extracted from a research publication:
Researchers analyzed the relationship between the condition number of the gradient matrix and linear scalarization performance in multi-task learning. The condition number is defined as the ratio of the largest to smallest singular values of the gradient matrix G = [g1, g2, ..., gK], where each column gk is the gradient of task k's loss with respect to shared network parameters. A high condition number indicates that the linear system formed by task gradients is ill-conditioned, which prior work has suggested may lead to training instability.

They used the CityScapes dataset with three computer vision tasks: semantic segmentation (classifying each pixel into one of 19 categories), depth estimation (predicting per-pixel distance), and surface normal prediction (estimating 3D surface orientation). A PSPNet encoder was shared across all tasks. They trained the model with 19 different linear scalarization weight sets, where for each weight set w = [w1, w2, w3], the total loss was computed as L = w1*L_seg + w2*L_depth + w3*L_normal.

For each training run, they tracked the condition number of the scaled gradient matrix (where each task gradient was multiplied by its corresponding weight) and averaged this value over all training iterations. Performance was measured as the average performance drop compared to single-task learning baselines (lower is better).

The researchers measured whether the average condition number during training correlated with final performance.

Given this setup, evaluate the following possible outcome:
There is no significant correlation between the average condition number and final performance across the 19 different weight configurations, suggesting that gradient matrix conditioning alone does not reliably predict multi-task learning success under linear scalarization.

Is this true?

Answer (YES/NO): NO